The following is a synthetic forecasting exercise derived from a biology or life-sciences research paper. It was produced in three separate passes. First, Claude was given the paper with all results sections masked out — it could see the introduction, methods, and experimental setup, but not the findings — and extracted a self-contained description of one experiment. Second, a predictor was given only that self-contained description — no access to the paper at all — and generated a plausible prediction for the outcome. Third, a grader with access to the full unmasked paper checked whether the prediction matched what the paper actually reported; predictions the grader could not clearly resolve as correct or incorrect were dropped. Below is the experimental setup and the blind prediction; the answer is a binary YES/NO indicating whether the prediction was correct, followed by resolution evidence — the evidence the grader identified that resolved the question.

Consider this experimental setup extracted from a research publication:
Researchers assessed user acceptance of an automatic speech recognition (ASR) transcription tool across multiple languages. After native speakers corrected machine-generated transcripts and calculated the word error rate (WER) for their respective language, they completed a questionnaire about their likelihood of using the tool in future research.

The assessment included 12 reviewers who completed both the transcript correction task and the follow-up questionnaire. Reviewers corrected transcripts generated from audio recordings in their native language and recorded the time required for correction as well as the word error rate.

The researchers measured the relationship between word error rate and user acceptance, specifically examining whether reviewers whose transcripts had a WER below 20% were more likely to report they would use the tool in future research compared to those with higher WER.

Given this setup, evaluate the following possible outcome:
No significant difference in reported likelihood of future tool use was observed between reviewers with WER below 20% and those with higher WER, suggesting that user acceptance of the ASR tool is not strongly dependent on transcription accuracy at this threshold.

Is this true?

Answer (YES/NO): NO